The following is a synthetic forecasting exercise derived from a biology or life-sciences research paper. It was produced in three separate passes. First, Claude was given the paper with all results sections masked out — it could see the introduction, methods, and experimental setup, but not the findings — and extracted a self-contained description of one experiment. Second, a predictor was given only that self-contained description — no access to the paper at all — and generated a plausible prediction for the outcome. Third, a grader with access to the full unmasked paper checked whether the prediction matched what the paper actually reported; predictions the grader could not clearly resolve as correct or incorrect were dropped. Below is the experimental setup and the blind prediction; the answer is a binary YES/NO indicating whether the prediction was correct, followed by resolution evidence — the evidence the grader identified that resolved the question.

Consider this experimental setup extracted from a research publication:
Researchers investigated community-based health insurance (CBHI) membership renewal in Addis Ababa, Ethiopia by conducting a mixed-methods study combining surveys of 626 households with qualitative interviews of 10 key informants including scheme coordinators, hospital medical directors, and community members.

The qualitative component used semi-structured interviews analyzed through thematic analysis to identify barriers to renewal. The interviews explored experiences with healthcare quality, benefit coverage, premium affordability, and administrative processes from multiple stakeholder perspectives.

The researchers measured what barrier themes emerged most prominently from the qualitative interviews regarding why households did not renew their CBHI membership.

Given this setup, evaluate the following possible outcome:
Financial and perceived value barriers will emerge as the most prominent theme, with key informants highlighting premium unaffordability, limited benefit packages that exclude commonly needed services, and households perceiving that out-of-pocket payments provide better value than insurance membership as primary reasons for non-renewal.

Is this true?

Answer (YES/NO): NO